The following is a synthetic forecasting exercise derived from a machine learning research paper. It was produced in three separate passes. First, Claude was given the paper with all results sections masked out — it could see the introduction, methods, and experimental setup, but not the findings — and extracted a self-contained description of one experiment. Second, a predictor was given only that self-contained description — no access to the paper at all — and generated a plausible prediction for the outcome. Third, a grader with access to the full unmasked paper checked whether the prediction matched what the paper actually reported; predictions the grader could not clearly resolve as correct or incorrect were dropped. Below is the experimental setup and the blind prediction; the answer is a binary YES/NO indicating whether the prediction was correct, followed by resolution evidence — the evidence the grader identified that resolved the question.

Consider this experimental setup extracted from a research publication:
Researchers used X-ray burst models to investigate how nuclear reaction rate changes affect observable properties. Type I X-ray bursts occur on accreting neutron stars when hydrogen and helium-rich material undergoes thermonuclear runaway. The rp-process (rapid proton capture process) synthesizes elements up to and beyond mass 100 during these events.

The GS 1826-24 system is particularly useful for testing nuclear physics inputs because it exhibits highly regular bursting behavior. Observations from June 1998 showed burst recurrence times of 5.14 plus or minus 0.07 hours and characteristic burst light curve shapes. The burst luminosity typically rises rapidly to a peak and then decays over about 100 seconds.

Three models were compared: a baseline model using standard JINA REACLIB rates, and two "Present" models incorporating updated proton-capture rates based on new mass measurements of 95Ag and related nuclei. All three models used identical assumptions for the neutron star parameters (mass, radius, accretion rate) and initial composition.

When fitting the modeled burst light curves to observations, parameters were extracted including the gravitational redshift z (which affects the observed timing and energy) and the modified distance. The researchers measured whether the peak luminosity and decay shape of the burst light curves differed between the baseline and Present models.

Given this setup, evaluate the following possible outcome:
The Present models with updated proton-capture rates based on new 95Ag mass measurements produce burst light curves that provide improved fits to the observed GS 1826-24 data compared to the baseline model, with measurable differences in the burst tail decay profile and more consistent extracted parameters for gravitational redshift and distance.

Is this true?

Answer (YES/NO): NO